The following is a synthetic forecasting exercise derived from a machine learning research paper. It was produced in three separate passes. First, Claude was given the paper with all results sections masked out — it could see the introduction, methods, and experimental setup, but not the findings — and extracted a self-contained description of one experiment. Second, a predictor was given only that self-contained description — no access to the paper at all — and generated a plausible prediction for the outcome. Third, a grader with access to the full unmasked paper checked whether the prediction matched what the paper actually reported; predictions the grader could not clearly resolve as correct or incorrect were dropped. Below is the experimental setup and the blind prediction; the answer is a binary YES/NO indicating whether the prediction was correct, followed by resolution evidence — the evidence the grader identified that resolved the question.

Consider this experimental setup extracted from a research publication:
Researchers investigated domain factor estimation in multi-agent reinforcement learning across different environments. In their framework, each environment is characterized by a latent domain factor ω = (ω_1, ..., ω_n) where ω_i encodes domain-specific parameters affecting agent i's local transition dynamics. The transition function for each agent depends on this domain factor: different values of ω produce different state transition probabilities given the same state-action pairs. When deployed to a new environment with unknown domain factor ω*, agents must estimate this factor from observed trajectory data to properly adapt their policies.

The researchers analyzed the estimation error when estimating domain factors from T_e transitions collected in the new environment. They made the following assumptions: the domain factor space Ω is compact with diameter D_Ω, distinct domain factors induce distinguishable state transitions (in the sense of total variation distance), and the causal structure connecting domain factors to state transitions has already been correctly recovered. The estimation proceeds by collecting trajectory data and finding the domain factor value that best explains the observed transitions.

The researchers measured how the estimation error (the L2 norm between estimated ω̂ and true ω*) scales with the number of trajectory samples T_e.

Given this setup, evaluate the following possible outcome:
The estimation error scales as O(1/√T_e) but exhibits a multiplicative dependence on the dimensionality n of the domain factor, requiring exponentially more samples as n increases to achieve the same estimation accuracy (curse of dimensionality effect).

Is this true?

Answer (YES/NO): NO